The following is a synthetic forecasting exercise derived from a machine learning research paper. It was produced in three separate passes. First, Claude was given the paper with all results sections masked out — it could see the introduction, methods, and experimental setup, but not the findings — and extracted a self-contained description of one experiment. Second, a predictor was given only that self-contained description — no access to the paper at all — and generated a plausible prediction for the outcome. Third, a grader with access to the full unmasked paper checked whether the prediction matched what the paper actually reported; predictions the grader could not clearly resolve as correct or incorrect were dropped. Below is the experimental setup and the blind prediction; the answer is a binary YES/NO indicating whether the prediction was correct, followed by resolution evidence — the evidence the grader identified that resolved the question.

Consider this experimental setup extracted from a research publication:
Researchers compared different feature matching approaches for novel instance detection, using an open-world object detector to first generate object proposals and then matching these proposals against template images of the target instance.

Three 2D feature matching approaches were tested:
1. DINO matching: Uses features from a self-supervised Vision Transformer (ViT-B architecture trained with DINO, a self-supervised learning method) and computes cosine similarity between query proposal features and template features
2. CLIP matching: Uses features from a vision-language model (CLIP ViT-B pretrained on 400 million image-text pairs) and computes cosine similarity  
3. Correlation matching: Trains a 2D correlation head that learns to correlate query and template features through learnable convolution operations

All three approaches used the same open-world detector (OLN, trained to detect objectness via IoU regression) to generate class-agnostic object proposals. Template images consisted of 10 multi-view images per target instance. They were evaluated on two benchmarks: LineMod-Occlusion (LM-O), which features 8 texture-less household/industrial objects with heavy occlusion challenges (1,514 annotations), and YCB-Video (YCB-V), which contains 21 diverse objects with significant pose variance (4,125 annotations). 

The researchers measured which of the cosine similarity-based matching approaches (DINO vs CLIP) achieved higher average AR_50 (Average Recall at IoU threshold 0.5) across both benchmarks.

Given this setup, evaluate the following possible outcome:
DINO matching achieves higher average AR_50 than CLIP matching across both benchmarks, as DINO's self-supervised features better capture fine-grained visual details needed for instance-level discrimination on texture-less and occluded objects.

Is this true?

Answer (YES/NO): YES